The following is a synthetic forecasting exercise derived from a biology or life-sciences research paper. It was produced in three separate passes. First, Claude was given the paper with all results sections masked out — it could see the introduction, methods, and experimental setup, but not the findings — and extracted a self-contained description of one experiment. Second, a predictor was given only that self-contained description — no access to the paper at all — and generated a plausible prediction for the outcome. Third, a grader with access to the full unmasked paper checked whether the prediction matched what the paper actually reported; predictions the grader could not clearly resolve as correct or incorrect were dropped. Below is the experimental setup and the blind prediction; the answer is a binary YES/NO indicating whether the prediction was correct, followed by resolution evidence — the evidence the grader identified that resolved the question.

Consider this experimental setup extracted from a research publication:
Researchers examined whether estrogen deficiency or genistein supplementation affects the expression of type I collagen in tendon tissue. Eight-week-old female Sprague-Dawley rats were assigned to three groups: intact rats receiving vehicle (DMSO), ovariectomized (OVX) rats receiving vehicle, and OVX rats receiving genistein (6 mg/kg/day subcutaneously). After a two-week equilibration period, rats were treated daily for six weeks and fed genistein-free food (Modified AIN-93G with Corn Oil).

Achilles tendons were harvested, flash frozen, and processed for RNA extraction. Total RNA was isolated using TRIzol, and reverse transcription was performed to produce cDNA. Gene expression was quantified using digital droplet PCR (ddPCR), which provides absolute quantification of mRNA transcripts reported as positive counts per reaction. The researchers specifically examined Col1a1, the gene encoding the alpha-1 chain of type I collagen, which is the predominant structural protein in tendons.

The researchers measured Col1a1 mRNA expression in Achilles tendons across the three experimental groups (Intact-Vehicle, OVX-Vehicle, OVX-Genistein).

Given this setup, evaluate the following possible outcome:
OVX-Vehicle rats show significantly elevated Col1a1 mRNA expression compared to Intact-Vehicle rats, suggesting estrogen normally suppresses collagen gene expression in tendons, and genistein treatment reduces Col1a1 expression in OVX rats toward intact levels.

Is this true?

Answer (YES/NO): NO